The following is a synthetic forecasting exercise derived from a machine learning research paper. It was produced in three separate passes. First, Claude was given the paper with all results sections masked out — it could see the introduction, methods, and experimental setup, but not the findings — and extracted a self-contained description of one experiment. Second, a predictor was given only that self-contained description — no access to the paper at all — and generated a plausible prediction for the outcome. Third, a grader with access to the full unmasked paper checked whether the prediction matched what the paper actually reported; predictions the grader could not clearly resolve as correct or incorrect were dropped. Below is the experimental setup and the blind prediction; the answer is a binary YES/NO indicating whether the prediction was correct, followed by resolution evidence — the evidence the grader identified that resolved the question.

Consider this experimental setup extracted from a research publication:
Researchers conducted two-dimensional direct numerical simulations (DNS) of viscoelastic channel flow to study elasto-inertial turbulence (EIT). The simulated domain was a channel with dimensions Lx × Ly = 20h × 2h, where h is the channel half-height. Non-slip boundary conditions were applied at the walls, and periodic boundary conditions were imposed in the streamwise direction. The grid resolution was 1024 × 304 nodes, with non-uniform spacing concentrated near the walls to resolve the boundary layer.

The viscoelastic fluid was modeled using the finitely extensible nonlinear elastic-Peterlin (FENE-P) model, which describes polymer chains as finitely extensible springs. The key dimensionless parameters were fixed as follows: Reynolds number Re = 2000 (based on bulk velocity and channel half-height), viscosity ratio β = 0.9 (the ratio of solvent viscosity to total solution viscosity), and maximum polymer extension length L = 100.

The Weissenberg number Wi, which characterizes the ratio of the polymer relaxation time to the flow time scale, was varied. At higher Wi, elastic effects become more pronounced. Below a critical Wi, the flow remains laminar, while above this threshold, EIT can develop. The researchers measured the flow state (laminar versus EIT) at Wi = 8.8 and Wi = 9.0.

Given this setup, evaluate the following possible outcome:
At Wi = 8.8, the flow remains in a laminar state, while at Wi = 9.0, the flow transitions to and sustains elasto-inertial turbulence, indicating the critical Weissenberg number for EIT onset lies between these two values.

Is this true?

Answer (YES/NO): YES